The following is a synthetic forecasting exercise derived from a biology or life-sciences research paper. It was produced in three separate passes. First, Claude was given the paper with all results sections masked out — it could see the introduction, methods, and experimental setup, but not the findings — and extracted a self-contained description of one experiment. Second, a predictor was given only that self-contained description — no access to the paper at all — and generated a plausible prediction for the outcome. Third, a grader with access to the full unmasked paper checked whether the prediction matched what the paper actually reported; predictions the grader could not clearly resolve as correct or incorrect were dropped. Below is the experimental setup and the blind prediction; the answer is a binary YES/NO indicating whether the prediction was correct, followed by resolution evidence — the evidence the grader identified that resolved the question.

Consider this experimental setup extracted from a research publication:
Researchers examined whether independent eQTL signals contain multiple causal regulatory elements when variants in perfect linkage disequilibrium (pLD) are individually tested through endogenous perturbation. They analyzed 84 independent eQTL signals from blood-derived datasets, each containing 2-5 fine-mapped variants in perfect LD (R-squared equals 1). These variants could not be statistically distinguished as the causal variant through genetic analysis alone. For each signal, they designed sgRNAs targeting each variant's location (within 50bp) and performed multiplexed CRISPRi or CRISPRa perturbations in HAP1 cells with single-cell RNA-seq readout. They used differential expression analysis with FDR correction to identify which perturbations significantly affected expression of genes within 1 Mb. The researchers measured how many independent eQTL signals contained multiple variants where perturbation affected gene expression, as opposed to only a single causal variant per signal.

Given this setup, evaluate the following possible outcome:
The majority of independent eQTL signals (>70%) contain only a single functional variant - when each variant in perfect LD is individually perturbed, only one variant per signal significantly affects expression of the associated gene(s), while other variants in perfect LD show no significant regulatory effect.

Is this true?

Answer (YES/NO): NO